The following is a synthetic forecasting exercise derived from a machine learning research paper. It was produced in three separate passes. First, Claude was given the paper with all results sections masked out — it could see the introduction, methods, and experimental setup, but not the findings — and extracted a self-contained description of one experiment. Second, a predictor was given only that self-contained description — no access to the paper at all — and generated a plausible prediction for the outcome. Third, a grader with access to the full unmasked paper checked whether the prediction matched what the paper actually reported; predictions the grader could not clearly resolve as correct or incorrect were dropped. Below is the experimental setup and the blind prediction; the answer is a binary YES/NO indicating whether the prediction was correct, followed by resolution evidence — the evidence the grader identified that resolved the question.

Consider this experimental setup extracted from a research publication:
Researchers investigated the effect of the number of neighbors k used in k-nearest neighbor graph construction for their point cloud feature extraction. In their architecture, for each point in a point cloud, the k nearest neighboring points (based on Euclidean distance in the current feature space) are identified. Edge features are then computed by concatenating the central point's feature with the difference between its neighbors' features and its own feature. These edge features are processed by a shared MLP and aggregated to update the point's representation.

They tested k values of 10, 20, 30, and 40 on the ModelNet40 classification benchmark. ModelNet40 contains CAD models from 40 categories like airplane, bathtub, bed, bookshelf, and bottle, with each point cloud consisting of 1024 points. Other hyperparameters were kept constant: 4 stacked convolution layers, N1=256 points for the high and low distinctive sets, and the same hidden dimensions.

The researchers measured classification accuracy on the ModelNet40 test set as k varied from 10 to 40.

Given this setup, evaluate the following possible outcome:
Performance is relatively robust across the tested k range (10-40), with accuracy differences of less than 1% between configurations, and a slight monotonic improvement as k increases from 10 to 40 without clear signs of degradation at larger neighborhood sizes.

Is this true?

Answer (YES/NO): NO